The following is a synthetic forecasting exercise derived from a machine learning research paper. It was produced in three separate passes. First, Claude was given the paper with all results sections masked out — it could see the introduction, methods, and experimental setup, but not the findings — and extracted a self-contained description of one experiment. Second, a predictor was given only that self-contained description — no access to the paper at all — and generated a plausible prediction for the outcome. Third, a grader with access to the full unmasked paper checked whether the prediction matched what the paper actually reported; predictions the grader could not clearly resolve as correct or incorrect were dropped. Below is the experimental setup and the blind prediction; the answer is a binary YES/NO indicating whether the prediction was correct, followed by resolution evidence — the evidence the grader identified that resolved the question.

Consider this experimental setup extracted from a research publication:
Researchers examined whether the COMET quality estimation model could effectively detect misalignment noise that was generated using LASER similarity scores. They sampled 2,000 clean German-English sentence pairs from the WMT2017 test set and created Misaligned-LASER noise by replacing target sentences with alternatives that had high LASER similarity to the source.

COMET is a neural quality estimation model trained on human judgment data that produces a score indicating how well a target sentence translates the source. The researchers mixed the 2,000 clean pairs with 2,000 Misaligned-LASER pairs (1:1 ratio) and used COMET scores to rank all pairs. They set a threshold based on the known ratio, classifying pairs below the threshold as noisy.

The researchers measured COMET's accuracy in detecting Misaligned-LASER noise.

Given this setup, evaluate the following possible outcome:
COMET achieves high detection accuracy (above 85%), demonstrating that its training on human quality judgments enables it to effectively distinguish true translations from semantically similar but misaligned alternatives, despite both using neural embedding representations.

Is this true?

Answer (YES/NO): NO